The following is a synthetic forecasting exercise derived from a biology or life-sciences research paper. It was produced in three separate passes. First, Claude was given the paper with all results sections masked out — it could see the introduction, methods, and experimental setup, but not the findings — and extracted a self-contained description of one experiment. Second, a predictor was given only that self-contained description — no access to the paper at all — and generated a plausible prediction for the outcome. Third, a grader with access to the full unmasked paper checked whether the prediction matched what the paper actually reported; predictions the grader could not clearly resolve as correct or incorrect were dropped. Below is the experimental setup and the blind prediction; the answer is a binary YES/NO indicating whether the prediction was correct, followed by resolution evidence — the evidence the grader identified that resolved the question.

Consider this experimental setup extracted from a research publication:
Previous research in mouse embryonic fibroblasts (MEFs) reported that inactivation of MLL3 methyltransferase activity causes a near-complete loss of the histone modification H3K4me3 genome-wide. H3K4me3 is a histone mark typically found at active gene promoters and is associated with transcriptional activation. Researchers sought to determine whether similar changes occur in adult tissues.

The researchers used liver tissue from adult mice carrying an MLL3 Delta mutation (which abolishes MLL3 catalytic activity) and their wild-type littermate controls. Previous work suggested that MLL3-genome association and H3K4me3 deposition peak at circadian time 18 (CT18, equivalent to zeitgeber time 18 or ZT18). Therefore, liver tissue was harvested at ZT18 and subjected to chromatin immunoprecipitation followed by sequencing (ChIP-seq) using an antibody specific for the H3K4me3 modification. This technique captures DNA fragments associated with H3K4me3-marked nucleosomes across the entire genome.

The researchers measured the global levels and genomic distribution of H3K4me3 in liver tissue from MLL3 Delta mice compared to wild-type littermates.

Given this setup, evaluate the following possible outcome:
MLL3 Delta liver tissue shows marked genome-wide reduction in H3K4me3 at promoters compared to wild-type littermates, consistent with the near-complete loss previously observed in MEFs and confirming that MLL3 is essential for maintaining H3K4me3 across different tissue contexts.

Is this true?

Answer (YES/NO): NO